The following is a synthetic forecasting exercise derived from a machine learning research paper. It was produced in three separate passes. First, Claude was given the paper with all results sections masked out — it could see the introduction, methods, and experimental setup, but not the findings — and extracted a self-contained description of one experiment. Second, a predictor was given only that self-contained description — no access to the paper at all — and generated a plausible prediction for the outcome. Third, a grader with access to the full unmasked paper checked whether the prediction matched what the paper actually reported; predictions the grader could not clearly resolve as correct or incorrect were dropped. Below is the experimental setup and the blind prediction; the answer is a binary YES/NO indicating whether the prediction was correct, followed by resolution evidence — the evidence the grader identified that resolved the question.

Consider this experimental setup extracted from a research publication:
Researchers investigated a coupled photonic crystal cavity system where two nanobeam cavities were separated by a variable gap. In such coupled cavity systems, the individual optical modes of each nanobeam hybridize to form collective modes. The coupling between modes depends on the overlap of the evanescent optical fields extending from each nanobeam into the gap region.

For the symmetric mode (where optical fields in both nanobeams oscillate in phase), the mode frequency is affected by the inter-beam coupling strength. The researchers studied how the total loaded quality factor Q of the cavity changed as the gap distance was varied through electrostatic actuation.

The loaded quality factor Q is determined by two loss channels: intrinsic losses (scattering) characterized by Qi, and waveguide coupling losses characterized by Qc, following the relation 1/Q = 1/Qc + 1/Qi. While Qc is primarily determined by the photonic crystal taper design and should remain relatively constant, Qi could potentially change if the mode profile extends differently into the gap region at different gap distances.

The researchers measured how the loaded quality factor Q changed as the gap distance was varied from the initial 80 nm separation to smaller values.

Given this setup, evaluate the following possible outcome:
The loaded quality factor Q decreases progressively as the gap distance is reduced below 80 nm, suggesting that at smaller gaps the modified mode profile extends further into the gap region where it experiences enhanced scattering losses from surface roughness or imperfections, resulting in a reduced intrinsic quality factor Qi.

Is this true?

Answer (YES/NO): NO